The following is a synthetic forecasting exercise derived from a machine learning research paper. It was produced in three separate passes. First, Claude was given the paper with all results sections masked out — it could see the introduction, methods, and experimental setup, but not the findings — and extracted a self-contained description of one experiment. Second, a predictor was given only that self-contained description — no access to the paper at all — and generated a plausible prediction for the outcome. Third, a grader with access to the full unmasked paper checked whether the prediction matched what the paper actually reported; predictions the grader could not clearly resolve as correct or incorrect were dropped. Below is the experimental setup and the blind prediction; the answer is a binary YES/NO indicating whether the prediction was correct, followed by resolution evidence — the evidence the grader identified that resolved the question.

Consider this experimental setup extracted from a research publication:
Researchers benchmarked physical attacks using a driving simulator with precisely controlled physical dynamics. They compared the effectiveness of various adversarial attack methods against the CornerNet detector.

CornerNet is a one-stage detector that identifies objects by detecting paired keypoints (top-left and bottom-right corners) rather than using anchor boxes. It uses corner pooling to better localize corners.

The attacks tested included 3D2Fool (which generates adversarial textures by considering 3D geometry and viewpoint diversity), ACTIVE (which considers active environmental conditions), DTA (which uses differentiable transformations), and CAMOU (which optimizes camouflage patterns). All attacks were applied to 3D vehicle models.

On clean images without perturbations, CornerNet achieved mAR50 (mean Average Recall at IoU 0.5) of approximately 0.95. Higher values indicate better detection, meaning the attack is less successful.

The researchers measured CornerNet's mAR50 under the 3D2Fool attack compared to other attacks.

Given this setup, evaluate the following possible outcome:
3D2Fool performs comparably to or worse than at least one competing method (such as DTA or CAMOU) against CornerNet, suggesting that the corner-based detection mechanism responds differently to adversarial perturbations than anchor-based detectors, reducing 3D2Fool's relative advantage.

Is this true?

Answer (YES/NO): YES